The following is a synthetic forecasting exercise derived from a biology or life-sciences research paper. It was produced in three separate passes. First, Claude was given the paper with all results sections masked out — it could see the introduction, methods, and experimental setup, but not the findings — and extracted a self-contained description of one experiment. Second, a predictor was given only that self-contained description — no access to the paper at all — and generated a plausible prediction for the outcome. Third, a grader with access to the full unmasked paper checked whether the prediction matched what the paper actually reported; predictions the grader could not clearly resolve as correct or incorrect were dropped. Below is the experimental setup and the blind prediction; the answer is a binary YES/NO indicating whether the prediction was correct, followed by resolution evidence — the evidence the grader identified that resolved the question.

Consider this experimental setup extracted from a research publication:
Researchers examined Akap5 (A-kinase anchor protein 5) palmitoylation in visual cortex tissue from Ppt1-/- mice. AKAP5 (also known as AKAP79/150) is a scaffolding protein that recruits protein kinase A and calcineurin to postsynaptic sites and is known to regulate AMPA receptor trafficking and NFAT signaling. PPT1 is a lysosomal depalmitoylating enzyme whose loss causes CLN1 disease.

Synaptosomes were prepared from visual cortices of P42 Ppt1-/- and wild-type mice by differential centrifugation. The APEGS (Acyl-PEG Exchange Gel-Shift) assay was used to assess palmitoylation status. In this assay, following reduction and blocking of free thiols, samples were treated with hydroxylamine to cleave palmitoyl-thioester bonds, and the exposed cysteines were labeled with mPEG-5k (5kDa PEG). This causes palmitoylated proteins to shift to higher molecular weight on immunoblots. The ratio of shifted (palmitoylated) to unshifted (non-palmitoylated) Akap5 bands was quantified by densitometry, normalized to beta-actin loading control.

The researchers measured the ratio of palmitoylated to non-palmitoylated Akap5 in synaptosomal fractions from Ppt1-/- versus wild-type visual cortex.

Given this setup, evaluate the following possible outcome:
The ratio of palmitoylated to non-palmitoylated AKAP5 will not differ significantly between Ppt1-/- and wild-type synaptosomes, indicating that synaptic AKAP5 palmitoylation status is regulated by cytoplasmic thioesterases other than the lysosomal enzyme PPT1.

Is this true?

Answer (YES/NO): NO